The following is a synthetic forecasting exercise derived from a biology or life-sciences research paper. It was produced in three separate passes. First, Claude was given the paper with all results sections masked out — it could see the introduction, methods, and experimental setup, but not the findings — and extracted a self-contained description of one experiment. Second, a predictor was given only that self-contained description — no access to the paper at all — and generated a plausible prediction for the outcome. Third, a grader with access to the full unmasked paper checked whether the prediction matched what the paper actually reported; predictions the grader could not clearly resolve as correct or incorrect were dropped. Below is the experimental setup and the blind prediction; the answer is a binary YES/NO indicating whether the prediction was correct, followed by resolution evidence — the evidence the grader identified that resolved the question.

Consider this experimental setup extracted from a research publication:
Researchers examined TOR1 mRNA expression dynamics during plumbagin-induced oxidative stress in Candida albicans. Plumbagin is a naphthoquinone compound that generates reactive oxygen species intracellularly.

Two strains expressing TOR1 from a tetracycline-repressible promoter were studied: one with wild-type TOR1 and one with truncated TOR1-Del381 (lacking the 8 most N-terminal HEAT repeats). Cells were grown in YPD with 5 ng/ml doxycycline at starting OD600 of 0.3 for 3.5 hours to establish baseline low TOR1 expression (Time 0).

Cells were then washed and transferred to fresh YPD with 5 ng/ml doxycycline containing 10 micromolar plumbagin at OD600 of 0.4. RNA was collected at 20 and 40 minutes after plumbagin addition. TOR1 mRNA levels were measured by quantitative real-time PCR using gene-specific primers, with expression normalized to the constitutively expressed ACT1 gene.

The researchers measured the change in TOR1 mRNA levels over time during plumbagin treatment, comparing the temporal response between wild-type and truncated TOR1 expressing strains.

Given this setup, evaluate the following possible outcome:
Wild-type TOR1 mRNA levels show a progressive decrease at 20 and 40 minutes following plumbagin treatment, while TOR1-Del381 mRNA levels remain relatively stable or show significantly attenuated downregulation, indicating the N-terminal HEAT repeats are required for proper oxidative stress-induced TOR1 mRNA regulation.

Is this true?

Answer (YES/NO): NO